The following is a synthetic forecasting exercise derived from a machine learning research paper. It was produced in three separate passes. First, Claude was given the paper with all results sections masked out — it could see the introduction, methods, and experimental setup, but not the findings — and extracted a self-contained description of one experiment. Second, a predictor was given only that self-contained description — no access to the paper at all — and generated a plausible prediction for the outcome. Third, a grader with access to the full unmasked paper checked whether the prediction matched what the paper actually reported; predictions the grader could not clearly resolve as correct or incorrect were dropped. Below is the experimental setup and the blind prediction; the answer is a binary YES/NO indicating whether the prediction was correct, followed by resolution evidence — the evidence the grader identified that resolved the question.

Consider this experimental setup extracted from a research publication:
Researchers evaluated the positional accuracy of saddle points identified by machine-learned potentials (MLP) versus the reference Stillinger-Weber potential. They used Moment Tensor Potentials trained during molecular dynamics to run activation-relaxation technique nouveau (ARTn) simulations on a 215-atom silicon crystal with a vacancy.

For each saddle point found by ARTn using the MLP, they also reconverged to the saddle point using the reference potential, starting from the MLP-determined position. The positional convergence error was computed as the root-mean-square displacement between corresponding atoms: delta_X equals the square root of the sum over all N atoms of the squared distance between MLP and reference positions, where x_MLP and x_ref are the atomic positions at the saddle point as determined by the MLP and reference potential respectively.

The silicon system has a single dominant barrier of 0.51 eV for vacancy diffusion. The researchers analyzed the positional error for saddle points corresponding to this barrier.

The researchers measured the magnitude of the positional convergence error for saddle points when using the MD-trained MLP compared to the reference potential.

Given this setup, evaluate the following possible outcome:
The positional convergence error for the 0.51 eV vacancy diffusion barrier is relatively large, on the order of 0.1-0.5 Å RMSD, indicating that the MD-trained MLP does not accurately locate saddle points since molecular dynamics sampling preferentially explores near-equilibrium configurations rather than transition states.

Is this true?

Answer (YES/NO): NO